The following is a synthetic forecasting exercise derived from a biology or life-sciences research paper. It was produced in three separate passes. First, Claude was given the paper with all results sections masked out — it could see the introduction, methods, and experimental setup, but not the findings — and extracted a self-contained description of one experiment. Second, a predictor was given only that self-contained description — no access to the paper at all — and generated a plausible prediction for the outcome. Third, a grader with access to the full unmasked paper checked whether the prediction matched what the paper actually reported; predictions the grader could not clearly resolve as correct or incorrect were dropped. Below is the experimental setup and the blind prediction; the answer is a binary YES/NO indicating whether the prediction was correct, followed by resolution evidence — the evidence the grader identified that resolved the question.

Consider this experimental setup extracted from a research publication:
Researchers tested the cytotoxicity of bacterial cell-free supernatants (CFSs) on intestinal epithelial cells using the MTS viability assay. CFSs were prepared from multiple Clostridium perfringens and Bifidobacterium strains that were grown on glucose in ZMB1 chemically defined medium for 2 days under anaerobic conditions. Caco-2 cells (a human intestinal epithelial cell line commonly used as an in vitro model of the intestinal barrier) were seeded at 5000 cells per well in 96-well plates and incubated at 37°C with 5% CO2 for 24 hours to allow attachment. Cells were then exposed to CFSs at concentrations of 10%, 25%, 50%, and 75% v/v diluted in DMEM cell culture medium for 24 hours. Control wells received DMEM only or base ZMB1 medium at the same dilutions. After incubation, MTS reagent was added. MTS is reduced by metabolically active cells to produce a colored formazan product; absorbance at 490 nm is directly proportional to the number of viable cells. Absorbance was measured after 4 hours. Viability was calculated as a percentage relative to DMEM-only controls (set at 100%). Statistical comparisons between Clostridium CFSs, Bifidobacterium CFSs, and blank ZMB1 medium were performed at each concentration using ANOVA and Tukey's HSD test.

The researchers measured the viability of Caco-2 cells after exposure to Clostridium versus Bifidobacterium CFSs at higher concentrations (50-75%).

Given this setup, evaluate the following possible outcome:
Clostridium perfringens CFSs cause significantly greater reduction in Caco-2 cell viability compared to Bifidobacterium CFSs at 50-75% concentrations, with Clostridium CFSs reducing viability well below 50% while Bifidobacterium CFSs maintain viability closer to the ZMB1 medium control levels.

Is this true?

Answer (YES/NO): NO